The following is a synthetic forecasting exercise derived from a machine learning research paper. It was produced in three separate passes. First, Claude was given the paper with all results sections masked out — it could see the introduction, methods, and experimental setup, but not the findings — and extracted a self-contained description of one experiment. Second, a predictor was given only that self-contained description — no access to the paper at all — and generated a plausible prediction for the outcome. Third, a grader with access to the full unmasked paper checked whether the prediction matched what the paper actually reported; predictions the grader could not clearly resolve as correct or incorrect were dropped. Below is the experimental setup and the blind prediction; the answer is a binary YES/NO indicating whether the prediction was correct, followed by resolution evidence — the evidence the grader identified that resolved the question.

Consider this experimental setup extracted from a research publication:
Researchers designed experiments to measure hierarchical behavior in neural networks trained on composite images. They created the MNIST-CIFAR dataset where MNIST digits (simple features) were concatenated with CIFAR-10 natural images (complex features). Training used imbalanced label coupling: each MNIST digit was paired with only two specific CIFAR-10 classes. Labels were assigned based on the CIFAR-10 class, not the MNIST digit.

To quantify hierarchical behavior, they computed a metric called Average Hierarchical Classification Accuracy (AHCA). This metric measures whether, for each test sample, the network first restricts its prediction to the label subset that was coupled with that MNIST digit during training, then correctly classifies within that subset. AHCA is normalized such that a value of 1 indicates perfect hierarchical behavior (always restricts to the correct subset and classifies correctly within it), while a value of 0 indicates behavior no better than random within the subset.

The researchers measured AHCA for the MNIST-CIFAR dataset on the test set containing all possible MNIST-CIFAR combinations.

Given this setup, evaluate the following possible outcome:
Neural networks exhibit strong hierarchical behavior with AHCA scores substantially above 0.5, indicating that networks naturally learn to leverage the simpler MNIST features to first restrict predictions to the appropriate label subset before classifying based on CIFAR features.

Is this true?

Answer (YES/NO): YES